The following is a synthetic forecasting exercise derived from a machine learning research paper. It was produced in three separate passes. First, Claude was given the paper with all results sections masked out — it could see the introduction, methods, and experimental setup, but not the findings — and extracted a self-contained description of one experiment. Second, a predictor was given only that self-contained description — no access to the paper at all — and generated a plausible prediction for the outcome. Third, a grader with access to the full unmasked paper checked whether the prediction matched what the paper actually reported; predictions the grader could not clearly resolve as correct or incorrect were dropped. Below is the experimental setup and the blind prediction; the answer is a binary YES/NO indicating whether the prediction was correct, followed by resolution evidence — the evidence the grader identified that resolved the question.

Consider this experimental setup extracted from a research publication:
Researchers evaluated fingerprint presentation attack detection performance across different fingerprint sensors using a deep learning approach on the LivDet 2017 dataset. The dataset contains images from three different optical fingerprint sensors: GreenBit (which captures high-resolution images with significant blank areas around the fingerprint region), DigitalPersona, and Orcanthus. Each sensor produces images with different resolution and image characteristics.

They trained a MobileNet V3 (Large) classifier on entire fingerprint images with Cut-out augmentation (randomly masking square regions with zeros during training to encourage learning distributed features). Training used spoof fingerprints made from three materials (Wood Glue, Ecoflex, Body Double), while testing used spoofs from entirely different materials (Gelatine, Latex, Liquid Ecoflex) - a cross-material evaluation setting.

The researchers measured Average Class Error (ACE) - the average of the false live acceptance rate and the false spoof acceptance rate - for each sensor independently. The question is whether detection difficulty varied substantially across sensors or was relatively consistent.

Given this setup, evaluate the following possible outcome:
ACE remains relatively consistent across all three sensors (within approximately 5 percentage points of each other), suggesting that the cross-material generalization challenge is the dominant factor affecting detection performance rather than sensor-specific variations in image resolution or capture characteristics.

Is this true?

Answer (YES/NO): YES